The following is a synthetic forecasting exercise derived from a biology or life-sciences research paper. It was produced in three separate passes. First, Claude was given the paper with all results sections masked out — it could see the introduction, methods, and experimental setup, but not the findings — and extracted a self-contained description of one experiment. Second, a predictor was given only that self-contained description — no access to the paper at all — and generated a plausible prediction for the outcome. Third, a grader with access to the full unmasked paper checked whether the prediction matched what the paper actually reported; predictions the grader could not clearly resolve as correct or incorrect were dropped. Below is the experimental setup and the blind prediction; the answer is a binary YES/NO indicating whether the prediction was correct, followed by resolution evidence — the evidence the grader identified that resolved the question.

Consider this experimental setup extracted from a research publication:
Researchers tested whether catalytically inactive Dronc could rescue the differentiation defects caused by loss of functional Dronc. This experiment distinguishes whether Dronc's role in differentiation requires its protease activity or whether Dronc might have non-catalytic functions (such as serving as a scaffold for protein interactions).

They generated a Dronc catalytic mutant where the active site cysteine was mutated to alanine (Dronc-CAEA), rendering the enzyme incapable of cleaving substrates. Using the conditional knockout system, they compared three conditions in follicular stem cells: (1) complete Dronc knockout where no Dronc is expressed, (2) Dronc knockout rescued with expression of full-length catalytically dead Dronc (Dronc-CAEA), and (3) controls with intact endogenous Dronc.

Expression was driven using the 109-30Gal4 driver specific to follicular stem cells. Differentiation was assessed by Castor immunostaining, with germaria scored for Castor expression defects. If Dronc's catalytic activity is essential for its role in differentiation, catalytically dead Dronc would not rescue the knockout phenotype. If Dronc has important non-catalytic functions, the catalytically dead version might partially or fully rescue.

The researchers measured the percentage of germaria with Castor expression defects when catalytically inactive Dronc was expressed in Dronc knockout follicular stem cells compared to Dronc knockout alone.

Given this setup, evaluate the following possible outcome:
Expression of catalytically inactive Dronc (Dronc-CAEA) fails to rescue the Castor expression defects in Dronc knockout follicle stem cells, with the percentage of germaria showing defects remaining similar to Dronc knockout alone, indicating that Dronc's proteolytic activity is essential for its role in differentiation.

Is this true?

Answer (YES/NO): YES